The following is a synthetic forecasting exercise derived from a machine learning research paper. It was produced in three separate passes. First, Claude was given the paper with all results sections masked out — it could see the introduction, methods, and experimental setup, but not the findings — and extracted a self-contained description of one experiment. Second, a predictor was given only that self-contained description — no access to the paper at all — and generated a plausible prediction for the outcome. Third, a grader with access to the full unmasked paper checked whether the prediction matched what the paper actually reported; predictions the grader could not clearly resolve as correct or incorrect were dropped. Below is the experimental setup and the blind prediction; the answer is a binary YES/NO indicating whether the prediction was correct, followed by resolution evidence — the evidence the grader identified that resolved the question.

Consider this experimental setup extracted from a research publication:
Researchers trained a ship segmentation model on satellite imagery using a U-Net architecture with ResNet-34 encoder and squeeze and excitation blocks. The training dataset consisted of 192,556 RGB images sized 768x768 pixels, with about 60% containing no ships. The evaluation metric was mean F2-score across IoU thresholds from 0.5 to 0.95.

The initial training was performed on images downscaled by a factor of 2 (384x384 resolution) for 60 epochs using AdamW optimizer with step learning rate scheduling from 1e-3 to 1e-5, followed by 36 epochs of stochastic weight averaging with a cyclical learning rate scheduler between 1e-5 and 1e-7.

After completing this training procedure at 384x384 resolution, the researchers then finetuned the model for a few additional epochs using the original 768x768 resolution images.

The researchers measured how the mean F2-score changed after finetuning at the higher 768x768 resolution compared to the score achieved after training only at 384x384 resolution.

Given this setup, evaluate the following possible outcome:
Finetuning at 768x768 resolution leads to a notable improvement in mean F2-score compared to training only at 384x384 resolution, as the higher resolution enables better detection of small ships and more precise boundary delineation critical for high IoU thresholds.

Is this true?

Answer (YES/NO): NO